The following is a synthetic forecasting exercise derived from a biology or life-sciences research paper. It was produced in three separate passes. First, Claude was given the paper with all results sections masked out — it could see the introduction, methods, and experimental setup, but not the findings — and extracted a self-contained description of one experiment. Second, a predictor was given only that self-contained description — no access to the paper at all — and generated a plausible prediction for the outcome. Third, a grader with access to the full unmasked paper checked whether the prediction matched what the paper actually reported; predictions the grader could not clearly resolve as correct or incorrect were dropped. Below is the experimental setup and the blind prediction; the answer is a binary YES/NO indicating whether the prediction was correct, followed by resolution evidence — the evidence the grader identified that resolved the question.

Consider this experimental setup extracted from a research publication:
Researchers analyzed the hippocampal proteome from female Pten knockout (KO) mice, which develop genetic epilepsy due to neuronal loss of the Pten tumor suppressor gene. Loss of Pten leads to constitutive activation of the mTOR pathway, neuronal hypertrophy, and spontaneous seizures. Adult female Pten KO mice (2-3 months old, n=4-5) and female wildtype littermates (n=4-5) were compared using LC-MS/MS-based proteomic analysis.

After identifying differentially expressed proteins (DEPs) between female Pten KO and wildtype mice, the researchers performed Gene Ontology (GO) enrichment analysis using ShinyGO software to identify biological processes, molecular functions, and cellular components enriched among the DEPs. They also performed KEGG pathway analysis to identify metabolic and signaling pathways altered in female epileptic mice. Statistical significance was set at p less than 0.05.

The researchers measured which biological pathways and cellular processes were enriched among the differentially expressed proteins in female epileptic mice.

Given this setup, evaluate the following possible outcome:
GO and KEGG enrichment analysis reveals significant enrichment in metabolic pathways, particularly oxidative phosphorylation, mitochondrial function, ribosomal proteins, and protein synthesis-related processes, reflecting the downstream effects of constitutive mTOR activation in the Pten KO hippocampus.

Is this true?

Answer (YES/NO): NO